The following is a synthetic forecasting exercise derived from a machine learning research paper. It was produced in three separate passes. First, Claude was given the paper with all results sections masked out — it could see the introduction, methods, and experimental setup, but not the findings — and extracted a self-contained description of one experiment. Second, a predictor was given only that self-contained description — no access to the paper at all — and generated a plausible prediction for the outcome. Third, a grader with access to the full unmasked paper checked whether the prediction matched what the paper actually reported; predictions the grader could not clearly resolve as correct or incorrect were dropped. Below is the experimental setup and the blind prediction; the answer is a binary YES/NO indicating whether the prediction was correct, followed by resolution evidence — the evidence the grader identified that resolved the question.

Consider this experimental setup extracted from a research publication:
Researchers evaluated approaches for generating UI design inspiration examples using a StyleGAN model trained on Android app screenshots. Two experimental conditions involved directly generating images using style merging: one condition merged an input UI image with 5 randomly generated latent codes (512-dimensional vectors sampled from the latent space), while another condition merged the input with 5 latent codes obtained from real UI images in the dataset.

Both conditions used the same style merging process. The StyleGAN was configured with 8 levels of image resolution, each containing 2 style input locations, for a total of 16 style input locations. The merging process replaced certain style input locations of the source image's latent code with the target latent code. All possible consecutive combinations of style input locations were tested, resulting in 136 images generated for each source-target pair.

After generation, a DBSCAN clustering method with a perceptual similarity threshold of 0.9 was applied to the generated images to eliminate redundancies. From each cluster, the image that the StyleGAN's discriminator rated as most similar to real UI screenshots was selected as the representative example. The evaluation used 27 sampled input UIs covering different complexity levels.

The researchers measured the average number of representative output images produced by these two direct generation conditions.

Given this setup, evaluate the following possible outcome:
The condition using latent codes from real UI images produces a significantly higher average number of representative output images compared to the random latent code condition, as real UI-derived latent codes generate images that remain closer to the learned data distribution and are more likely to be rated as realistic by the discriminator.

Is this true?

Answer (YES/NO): NO